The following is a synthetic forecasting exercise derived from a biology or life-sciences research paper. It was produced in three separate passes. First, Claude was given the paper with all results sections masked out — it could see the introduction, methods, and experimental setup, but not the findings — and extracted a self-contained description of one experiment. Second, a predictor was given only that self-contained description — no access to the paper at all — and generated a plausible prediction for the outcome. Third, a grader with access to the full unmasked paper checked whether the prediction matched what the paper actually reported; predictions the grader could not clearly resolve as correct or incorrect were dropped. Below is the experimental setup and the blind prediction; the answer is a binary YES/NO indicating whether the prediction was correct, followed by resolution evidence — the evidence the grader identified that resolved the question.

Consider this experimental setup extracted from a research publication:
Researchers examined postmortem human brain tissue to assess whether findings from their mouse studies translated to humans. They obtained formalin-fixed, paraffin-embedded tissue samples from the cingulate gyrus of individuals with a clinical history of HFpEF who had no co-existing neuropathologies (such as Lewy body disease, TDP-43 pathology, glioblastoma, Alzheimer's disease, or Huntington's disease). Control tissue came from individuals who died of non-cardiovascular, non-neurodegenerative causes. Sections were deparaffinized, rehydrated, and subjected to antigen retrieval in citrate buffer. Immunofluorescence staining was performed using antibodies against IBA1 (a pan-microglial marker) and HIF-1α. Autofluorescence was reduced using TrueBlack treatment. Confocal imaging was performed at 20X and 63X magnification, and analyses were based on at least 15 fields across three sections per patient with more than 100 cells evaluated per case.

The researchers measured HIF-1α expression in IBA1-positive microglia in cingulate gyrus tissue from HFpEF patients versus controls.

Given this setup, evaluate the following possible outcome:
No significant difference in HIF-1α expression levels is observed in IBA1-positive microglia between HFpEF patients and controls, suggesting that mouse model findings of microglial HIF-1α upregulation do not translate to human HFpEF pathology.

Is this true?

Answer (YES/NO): NO